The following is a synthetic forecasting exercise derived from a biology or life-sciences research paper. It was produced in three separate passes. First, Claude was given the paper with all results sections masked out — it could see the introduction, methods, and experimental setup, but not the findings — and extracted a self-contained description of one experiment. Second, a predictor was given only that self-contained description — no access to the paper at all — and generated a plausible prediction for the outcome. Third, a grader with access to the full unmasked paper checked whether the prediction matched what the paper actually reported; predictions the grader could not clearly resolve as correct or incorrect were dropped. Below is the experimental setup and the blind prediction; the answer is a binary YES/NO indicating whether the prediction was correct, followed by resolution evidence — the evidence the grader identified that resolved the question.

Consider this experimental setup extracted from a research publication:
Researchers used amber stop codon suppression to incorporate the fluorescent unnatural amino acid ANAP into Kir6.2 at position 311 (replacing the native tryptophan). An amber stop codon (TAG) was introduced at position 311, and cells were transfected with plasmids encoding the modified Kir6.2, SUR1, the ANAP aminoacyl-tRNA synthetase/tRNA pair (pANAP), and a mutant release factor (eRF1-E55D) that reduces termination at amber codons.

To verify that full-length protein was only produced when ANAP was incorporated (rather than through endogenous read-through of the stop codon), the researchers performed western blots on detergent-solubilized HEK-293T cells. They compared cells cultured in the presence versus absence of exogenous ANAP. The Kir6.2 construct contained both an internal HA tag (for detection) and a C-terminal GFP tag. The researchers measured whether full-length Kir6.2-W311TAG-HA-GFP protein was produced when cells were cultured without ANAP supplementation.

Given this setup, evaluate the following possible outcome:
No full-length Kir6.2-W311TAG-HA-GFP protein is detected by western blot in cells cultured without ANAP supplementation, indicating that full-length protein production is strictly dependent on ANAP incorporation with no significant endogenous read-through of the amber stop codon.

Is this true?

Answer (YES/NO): YES